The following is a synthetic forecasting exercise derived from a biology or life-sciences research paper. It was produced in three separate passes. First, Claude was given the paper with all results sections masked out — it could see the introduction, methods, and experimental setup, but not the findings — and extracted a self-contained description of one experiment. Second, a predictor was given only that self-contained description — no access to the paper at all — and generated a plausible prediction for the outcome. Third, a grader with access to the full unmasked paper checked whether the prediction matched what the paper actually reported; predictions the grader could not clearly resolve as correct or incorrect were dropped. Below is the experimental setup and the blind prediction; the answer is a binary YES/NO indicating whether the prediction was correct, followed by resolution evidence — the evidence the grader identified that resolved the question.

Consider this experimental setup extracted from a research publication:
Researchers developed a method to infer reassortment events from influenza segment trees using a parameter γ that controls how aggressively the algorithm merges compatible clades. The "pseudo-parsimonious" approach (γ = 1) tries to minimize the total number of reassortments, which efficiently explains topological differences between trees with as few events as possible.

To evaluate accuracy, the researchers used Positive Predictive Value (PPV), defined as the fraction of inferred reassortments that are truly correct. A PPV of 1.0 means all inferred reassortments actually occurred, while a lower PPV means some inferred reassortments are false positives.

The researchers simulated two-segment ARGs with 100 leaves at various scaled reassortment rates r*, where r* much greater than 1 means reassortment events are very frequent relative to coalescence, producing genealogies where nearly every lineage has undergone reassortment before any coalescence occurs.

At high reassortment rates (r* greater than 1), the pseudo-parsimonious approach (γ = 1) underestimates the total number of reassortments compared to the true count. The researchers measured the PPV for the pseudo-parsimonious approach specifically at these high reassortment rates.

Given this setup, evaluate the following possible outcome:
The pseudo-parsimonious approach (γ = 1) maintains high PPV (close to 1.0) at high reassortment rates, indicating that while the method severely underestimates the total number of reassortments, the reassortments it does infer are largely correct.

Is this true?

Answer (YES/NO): NO